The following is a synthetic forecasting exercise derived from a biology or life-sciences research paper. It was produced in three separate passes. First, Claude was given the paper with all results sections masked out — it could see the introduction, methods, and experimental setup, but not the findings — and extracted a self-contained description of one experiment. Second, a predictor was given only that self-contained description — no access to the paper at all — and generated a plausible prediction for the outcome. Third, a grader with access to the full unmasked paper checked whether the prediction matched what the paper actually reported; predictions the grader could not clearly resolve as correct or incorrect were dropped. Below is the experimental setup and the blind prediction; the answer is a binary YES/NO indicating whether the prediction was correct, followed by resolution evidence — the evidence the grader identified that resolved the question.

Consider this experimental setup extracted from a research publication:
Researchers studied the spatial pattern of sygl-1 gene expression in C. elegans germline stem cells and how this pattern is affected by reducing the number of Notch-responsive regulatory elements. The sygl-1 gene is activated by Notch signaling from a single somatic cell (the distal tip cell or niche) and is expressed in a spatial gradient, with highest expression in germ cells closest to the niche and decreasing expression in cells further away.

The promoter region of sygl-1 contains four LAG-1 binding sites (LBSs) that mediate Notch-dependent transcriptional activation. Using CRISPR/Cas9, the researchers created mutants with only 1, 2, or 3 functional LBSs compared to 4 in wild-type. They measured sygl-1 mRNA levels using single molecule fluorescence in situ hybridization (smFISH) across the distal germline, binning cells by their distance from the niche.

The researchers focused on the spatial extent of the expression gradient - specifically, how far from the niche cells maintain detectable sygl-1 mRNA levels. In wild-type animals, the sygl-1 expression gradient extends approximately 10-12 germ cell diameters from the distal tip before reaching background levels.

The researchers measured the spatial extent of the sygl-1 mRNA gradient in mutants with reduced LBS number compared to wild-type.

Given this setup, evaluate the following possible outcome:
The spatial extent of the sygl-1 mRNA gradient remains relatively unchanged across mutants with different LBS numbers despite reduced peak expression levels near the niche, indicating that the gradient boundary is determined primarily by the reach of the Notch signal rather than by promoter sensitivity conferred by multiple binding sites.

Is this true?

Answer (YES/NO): NO